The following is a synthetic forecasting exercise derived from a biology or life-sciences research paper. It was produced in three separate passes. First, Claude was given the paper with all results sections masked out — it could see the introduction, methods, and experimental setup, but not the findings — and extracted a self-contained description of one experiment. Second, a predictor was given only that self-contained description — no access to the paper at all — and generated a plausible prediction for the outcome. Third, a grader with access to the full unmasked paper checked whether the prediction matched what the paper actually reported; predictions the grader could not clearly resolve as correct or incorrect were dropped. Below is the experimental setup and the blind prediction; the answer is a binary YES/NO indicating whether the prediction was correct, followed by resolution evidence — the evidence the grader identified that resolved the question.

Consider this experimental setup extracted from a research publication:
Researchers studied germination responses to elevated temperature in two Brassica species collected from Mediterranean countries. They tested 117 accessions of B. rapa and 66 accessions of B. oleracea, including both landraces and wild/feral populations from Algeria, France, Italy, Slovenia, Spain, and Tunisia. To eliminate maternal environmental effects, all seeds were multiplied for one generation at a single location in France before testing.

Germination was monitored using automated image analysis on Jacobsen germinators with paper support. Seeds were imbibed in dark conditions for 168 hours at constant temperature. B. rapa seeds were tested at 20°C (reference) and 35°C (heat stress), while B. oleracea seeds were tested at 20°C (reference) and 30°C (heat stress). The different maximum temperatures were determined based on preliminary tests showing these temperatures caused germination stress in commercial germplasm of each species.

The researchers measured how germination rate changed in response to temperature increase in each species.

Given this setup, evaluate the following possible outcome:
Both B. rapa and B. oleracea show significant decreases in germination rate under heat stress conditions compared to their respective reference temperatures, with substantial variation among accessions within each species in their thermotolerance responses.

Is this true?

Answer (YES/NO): NO